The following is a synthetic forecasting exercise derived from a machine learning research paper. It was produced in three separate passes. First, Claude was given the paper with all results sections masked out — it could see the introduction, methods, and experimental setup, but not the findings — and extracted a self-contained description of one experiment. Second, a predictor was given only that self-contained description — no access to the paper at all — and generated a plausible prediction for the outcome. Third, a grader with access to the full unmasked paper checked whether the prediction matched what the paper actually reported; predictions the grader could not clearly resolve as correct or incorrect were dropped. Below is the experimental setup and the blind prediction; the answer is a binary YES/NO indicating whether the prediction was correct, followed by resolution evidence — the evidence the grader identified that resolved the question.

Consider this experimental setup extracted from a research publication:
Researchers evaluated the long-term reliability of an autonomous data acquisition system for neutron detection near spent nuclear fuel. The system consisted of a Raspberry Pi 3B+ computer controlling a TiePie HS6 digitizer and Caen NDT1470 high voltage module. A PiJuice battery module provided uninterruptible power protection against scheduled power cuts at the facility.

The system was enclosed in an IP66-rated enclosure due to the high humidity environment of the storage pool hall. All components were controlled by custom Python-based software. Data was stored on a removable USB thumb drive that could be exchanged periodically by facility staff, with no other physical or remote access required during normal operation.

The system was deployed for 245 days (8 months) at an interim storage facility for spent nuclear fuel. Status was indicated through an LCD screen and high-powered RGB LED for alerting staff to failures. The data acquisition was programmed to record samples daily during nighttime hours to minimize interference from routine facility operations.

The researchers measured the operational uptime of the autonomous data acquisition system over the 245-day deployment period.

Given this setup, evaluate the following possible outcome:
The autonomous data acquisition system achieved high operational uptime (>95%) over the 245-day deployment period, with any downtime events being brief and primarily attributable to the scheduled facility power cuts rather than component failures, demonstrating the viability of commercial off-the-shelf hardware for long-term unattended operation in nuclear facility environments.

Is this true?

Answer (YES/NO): NO